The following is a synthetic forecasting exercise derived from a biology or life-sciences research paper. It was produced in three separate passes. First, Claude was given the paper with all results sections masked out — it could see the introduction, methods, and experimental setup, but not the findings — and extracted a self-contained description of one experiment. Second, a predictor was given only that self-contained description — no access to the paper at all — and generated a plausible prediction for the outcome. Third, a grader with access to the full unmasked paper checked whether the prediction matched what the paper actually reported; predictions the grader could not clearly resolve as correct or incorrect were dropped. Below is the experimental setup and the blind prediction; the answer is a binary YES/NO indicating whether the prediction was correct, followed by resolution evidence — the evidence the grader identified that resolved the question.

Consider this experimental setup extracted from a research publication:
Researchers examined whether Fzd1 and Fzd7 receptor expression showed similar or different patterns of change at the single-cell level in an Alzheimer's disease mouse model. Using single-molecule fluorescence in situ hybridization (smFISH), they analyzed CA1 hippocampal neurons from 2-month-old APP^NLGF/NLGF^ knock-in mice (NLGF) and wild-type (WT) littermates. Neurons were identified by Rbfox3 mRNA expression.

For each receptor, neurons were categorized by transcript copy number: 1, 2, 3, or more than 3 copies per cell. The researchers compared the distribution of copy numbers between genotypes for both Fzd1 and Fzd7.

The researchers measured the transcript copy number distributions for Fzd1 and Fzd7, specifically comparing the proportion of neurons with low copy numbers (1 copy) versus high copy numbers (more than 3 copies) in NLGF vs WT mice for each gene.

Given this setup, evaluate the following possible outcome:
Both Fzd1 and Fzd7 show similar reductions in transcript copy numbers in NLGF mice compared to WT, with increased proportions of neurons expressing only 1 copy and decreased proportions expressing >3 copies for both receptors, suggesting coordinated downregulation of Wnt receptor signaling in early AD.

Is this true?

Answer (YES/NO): NO